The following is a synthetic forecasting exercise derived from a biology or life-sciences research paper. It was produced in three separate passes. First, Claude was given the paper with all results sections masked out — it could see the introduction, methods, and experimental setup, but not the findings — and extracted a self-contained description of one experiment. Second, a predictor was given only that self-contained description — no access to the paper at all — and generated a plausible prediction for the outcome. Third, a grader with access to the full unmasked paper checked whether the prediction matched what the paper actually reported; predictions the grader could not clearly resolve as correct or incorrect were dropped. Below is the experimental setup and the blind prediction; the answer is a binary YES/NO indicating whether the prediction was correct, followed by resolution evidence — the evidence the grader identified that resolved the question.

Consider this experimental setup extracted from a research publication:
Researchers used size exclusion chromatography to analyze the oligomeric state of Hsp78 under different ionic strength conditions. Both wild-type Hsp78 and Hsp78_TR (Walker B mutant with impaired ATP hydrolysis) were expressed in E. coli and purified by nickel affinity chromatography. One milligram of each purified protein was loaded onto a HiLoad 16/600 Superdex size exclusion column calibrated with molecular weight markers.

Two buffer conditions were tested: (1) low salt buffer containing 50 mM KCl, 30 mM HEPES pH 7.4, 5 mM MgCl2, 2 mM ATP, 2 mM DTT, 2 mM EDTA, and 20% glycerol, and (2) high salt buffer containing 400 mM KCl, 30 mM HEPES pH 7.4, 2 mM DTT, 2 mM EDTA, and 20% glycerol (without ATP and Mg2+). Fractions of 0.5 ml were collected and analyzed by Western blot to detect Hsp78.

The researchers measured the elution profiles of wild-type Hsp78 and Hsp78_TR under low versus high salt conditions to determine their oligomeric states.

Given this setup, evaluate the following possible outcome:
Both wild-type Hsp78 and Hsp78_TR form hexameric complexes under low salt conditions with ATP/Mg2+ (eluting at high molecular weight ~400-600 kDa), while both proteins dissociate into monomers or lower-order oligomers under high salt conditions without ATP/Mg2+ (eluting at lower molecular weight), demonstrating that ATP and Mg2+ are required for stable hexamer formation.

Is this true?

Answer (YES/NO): NO